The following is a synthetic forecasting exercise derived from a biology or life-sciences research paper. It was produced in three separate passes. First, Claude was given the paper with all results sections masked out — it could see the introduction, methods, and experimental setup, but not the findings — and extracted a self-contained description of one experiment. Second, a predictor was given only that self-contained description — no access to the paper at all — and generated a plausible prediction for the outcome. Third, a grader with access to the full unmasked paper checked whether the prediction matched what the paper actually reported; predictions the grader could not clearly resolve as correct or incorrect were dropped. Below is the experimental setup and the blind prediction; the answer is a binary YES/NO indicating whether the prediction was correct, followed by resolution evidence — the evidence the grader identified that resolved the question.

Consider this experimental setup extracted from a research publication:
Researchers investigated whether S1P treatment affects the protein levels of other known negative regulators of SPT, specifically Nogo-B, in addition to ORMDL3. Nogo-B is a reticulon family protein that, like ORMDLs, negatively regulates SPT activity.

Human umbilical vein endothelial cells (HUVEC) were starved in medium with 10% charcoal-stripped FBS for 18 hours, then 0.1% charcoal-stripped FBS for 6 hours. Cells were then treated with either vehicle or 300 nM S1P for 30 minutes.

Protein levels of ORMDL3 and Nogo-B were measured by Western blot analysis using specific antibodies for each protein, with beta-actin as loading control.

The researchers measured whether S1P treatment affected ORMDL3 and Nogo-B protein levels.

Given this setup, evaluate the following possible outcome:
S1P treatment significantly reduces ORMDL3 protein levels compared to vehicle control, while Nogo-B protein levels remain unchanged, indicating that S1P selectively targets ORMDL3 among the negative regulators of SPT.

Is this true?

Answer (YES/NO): NO